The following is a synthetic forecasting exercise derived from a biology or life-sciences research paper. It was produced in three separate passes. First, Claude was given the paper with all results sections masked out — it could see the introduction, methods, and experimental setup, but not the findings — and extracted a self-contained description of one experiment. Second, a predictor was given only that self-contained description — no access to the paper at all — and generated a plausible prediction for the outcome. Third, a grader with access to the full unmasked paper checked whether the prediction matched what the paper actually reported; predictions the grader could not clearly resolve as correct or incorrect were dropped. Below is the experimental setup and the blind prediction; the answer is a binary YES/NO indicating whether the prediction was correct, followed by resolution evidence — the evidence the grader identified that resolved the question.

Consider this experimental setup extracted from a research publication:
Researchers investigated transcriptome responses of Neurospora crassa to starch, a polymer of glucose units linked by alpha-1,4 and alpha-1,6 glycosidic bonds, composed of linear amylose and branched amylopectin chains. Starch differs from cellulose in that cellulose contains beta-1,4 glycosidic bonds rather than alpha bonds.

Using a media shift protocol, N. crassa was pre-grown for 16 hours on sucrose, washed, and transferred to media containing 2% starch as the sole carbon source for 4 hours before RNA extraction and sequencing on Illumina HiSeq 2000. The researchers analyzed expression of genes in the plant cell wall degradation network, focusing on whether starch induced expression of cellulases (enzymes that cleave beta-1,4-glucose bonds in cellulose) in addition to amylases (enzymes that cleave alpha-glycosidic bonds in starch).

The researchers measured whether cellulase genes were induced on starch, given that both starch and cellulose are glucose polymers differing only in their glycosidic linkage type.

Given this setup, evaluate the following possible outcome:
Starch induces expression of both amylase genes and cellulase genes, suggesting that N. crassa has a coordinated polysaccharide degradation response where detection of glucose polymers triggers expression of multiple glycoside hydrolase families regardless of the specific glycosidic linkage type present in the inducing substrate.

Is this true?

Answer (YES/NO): NO